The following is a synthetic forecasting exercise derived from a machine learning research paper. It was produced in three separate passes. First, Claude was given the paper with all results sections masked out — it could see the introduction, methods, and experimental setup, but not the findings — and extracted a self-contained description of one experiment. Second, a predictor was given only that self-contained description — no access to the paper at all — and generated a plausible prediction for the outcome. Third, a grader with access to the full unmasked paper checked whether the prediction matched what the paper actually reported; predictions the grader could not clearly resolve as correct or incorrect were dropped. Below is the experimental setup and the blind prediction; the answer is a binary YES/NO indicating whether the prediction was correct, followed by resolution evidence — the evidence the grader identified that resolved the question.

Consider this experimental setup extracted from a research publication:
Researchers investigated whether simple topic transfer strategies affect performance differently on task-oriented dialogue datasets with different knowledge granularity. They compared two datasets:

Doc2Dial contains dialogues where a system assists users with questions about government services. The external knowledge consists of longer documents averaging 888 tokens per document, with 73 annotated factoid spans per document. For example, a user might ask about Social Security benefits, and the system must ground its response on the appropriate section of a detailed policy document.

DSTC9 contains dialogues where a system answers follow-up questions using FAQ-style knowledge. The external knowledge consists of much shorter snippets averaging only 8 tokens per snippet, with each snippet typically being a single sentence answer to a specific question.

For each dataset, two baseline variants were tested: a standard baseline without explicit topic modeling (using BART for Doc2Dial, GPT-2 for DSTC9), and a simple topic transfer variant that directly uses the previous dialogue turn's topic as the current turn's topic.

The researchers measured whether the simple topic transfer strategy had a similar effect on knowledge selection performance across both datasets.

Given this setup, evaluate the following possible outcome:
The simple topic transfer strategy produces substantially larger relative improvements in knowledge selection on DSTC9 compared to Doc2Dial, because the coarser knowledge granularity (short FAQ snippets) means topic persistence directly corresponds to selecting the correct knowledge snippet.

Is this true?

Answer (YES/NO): NO